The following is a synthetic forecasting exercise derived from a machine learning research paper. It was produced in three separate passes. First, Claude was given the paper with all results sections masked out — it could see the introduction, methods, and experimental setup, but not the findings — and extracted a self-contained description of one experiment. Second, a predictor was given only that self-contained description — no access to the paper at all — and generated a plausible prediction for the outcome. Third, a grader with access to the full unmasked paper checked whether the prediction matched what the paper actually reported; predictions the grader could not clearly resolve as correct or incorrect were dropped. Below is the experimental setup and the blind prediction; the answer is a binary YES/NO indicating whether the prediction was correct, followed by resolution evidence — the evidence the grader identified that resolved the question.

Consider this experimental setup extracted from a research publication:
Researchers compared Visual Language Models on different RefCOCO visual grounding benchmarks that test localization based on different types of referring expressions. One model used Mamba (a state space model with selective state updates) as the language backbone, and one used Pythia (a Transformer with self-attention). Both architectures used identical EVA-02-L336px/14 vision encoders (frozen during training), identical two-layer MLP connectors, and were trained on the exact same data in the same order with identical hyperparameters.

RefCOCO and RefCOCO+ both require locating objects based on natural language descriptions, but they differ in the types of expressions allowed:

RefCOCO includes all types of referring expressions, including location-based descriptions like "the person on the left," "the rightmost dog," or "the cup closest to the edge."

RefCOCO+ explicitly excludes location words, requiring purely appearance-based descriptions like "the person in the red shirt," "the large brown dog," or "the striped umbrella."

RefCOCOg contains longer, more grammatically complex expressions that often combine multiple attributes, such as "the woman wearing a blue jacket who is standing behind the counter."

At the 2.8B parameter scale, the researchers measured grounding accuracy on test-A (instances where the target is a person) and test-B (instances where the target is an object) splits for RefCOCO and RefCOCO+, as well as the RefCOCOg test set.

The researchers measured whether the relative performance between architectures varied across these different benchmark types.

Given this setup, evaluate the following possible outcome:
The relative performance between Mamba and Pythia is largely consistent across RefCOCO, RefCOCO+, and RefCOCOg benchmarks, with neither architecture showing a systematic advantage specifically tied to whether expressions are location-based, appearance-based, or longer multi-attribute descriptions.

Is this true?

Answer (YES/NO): NO